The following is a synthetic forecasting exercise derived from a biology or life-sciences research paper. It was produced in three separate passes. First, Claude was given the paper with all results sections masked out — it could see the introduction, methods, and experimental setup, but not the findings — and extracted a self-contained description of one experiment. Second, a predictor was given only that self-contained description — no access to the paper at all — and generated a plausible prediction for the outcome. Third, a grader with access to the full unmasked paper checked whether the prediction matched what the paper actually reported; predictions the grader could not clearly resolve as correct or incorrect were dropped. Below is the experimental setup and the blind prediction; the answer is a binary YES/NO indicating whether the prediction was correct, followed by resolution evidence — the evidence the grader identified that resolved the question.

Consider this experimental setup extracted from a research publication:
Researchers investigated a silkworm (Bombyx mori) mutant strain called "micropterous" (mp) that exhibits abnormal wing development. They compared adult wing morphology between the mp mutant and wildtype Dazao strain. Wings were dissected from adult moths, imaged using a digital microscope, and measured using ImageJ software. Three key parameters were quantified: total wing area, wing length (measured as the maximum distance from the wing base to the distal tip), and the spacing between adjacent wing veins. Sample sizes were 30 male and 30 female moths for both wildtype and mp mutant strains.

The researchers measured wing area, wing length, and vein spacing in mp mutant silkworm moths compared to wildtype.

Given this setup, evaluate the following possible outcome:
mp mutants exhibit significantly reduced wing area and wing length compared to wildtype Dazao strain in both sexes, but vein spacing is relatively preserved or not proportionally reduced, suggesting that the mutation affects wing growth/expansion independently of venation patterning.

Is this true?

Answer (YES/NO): NO